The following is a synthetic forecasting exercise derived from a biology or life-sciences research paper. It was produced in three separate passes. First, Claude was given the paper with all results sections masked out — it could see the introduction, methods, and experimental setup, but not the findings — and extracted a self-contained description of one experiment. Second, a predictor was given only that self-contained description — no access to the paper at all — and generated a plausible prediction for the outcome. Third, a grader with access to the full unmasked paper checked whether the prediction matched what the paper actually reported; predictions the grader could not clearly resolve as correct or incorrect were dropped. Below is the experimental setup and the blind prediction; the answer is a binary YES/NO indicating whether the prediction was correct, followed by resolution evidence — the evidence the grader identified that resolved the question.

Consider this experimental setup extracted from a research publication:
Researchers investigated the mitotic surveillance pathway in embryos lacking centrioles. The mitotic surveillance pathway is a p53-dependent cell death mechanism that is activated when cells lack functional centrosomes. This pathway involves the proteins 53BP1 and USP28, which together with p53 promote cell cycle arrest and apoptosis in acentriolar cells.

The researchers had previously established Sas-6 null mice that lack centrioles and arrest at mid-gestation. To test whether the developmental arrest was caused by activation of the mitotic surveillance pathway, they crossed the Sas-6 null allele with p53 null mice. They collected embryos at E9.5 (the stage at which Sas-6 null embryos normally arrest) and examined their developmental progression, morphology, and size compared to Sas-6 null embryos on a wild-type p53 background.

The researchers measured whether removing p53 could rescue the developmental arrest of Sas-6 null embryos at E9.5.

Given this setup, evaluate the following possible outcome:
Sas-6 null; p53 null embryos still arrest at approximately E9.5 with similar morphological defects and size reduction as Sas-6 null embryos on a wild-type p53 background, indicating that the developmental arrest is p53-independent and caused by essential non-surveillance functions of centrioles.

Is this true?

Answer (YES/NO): NO